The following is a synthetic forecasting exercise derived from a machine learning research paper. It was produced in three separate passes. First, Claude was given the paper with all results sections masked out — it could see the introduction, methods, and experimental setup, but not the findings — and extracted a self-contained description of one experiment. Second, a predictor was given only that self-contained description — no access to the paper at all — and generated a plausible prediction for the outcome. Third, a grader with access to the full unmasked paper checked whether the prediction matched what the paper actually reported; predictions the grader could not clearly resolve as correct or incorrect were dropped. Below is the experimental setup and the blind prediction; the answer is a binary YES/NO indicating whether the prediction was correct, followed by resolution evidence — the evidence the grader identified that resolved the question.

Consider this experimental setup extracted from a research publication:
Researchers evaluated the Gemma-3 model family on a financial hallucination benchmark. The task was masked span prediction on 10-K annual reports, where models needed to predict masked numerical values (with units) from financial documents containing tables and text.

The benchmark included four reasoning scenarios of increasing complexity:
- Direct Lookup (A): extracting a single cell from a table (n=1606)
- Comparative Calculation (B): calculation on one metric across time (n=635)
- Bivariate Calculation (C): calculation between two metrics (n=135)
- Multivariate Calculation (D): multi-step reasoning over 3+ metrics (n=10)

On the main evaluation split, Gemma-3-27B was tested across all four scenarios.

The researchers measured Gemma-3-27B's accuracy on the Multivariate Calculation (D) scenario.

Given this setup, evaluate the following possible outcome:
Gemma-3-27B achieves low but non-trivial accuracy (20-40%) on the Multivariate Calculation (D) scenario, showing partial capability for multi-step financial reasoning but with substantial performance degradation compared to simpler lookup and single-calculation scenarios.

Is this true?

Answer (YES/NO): NO